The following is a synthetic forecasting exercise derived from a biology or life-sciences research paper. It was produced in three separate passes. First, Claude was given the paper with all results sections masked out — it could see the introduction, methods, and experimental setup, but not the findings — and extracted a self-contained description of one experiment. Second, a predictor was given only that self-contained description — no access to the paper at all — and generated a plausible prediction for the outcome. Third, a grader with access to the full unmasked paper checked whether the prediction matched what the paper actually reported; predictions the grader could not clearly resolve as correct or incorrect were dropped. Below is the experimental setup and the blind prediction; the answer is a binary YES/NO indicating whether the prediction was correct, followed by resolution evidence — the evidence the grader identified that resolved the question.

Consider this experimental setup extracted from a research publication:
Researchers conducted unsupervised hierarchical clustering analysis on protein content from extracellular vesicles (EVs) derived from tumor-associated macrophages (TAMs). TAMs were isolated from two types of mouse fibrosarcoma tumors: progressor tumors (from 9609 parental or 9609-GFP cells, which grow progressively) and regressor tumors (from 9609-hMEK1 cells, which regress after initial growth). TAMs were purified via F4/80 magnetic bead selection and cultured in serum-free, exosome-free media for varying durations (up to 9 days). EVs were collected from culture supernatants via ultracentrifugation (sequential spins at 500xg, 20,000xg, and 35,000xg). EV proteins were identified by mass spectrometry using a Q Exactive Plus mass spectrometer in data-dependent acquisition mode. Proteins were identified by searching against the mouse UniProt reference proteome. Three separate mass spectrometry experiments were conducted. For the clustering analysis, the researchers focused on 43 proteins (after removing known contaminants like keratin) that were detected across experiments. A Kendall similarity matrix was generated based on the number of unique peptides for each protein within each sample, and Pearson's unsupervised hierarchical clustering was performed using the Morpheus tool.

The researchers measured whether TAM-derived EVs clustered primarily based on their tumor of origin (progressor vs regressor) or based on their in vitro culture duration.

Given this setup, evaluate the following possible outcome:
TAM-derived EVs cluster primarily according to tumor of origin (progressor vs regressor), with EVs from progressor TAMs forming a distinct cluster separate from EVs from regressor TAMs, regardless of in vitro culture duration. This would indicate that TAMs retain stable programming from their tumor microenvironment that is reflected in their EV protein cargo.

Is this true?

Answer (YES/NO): NO